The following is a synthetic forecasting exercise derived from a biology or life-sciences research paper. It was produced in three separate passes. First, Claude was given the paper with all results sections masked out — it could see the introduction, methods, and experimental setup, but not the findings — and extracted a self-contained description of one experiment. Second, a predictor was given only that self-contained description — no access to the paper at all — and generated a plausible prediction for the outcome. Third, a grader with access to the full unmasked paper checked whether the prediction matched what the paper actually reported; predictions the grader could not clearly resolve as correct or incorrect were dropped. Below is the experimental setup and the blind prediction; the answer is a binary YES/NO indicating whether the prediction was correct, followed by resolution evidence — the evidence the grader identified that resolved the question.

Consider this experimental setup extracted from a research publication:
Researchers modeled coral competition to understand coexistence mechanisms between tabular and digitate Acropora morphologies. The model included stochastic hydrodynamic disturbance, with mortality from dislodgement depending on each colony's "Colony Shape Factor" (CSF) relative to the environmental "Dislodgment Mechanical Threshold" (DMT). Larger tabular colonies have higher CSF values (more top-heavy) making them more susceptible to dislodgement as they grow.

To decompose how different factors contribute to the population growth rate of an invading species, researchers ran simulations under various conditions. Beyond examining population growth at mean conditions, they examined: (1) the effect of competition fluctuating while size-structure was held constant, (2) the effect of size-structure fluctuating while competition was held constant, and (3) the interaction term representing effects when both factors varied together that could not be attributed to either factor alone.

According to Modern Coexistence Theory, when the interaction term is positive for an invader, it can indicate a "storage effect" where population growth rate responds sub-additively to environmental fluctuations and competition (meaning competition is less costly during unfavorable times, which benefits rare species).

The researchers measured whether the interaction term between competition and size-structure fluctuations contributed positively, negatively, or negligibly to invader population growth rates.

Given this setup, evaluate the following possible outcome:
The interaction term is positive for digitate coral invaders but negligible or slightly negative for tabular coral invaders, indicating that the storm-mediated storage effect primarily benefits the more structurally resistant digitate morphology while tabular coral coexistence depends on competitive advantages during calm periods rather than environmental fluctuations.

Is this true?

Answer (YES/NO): NO